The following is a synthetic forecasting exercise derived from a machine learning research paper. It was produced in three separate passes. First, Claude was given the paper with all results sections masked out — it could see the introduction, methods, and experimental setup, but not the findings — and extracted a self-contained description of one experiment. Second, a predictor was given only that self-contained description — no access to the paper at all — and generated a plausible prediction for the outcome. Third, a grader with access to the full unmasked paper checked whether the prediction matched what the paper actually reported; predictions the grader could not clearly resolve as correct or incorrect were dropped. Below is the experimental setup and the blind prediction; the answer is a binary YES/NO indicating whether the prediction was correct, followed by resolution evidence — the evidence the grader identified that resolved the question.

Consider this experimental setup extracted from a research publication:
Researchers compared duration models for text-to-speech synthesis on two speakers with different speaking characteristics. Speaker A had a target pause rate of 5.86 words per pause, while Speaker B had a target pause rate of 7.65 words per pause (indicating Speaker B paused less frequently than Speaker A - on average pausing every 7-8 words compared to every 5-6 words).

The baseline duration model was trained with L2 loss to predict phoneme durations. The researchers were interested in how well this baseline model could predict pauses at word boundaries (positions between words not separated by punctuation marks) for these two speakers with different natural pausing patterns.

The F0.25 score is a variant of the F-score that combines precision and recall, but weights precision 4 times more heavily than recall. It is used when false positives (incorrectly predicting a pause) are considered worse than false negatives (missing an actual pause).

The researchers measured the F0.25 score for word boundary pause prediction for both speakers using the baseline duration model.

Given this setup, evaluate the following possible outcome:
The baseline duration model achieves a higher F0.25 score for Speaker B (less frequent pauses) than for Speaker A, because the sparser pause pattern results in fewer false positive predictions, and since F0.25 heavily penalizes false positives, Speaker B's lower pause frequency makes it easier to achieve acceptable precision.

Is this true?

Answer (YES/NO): NO